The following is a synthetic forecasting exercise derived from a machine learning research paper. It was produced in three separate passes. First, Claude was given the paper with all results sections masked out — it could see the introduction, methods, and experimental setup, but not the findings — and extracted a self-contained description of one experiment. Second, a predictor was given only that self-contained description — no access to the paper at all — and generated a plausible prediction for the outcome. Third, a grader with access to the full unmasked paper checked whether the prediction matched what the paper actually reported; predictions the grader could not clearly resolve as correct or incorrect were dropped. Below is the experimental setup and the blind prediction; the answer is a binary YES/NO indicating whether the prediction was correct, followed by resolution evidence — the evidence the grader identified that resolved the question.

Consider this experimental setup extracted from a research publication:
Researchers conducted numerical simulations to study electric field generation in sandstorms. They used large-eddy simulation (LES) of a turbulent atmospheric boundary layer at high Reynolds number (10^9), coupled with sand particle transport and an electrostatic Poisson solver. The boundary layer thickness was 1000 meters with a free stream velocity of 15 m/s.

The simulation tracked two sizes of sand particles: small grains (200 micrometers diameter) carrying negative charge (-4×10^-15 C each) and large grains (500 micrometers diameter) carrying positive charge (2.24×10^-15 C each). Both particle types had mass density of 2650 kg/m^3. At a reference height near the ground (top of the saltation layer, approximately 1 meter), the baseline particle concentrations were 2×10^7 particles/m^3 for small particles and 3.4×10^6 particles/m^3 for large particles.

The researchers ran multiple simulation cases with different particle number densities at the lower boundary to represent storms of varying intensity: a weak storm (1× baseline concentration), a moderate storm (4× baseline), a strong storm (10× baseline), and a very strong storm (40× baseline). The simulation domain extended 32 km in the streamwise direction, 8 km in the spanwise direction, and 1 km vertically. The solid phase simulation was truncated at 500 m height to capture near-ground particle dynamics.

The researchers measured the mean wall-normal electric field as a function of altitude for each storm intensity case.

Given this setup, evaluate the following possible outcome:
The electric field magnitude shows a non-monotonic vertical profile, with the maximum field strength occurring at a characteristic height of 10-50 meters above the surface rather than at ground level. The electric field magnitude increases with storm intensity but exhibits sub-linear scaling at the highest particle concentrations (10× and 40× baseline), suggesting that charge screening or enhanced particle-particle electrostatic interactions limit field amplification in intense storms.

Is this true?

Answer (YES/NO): NO